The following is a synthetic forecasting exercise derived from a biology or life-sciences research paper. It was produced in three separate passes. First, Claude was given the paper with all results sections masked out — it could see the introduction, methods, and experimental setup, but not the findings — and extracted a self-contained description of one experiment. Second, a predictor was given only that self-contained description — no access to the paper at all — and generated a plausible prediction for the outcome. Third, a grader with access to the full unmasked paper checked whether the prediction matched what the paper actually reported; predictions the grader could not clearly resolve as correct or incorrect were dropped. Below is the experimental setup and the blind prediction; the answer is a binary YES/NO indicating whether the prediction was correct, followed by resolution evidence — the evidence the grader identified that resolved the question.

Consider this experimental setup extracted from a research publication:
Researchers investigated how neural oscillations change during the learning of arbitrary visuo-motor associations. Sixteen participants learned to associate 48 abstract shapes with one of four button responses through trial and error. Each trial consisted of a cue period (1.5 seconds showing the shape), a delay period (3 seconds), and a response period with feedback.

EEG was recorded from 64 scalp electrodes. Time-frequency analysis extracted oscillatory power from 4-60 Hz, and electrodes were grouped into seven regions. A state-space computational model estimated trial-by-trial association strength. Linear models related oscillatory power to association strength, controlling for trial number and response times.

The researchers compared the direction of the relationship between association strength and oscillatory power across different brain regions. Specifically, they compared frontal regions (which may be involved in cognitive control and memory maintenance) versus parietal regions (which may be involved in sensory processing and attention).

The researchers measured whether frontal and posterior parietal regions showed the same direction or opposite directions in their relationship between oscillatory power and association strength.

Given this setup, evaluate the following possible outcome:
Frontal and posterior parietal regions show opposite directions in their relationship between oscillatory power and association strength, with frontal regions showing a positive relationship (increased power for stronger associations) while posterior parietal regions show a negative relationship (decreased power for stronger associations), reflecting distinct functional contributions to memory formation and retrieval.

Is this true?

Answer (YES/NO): NO